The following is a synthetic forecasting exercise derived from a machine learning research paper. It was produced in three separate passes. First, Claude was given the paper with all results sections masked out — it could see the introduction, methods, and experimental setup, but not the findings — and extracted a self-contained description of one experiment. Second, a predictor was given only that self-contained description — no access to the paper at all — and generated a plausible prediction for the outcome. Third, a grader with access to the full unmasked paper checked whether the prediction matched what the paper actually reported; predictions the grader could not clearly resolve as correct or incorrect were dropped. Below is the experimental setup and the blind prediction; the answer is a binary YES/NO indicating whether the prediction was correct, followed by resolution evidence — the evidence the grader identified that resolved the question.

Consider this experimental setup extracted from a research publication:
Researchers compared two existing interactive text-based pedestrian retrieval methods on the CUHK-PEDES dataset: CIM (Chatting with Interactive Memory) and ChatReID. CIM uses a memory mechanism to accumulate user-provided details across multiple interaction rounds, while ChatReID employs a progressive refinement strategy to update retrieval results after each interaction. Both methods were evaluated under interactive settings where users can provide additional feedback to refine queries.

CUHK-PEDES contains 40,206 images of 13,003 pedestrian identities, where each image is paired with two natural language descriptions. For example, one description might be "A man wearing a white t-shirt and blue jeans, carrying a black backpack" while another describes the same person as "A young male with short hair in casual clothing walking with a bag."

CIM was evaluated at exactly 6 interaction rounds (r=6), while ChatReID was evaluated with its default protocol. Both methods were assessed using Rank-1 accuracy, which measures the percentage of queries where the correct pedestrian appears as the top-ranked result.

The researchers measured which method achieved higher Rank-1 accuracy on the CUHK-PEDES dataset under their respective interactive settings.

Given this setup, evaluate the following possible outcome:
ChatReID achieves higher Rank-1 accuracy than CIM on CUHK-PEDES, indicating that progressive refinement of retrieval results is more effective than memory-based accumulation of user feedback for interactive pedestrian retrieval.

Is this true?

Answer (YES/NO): YES